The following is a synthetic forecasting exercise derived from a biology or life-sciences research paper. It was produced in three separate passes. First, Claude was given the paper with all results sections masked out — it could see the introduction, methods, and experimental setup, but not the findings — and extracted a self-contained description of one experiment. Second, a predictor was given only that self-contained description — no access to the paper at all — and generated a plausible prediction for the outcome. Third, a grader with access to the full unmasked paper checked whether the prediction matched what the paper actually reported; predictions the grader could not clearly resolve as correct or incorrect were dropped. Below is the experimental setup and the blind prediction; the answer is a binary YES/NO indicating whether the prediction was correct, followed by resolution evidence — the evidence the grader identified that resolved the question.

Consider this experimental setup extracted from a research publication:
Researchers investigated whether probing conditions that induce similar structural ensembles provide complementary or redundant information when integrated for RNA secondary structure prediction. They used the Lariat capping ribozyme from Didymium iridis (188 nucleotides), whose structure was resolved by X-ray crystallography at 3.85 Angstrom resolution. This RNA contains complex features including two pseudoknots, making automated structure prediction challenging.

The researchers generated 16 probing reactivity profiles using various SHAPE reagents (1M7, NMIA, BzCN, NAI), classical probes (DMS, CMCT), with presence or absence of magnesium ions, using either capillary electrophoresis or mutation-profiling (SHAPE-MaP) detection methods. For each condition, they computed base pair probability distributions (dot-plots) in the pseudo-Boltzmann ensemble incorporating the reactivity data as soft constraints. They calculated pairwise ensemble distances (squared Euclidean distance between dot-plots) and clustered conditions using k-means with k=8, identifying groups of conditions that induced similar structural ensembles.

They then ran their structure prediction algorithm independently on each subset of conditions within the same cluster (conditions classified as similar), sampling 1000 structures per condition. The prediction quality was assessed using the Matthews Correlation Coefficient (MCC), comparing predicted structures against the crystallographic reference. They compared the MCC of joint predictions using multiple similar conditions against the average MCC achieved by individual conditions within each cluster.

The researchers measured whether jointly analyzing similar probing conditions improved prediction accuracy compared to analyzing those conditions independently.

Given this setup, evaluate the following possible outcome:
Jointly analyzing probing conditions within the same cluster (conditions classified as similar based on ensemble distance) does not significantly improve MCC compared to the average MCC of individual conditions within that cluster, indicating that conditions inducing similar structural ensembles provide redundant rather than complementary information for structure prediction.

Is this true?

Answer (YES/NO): YES